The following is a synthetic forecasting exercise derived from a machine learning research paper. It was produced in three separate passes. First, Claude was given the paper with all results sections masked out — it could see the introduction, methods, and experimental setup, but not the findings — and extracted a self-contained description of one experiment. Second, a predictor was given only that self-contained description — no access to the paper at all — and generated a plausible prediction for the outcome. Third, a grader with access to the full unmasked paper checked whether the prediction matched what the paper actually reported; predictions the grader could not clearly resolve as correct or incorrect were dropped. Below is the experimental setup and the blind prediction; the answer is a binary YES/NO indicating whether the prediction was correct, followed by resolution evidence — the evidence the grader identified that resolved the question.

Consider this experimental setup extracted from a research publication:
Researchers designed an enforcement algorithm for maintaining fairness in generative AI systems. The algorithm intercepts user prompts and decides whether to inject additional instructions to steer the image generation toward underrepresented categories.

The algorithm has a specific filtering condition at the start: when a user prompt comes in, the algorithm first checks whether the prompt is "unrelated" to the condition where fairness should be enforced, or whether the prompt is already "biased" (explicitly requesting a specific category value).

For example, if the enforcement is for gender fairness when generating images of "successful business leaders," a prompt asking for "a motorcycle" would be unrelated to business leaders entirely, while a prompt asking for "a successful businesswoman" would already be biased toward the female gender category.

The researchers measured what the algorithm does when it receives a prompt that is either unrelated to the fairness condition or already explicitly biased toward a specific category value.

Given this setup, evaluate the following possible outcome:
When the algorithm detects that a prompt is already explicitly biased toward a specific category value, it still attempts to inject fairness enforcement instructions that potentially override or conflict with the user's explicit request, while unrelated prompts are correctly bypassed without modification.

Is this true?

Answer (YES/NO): NO